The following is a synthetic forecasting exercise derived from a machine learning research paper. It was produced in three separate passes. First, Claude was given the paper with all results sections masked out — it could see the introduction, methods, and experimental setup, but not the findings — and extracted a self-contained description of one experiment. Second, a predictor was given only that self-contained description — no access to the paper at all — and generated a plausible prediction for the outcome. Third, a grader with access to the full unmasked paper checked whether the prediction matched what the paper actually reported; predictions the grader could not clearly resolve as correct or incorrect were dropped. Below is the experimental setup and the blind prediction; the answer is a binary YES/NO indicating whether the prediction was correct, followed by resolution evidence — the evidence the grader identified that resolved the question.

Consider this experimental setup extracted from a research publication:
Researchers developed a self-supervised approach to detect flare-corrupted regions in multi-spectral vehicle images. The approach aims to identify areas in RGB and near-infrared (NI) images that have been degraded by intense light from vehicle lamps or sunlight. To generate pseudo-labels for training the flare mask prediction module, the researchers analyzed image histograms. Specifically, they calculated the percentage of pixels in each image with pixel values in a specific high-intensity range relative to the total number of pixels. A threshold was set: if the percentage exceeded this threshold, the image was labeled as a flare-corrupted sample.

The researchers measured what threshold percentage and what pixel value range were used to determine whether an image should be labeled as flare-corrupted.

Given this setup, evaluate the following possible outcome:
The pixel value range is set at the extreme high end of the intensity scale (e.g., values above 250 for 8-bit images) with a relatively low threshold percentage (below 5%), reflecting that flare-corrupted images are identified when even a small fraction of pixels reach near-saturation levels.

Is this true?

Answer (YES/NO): NO